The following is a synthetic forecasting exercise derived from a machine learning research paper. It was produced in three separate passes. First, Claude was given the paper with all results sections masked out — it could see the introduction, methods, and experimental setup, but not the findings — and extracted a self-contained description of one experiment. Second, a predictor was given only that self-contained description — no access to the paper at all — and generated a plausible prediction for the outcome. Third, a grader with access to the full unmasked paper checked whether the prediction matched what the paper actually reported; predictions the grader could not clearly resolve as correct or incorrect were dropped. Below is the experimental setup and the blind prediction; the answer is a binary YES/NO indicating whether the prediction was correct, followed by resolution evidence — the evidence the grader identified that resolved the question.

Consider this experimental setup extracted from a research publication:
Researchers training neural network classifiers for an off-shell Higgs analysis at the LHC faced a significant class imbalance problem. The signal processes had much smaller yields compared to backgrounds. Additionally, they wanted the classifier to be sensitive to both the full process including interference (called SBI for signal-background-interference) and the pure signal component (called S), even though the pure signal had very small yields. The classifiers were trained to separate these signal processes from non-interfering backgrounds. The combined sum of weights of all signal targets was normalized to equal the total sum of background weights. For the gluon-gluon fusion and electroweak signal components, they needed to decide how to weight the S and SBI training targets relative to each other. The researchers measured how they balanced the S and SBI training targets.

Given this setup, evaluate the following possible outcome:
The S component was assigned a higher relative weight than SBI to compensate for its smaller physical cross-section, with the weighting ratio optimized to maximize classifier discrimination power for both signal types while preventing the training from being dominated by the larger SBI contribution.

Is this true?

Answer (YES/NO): NO